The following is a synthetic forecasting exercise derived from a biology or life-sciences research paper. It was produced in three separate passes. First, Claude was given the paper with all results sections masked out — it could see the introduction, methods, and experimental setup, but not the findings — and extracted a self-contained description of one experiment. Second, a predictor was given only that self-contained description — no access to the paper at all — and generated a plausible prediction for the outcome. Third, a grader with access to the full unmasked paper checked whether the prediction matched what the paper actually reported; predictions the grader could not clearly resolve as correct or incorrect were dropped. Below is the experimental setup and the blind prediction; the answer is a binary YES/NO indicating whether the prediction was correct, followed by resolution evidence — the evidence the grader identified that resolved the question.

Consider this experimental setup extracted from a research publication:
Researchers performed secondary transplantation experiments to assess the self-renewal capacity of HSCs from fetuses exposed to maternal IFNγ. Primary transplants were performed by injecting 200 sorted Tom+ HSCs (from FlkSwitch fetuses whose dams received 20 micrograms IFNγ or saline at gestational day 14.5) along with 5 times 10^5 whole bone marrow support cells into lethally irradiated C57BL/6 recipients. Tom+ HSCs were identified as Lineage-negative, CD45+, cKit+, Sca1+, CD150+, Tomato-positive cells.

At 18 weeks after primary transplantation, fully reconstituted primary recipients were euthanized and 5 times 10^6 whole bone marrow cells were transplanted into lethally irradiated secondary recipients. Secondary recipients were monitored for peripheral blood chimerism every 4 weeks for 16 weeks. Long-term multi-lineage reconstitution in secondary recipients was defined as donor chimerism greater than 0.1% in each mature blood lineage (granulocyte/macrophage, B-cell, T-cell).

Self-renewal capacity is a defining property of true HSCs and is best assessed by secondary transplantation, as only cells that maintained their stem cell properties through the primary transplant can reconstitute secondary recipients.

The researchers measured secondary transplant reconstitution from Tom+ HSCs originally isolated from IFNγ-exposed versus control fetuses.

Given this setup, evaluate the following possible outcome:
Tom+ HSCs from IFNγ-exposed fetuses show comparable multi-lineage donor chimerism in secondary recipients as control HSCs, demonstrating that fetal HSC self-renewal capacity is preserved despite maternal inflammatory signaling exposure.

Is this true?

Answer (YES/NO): YES